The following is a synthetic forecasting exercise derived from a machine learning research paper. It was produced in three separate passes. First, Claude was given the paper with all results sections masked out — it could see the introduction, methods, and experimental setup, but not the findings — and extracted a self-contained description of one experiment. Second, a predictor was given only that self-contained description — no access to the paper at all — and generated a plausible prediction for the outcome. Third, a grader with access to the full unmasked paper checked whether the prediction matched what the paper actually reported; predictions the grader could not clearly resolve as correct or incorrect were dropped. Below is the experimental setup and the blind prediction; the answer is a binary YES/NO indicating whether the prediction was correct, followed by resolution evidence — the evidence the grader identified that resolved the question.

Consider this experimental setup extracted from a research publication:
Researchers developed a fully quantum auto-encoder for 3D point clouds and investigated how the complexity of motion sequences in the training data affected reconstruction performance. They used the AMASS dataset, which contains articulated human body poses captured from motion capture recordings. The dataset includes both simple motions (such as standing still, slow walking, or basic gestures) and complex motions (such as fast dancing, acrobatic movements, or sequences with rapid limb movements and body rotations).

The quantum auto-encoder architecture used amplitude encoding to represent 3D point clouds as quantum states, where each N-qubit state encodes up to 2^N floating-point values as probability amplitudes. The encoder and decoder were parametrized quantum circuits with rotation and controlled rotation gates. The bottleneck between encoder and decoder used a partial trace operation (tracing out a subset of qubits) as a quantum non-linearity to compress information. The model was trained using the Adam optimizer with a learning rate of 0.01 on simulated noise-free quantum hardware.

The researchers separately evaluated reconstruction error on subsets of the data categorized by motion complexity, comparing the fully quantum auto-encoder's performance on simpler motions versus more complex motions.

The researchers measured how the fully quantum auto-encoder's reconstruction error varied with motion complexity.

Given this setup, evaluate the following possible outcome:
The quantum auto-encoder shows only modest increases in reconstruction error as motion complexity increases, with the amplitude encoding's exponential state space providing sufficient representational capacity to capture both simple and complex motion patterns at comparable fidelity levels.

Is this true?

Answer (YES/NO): NO